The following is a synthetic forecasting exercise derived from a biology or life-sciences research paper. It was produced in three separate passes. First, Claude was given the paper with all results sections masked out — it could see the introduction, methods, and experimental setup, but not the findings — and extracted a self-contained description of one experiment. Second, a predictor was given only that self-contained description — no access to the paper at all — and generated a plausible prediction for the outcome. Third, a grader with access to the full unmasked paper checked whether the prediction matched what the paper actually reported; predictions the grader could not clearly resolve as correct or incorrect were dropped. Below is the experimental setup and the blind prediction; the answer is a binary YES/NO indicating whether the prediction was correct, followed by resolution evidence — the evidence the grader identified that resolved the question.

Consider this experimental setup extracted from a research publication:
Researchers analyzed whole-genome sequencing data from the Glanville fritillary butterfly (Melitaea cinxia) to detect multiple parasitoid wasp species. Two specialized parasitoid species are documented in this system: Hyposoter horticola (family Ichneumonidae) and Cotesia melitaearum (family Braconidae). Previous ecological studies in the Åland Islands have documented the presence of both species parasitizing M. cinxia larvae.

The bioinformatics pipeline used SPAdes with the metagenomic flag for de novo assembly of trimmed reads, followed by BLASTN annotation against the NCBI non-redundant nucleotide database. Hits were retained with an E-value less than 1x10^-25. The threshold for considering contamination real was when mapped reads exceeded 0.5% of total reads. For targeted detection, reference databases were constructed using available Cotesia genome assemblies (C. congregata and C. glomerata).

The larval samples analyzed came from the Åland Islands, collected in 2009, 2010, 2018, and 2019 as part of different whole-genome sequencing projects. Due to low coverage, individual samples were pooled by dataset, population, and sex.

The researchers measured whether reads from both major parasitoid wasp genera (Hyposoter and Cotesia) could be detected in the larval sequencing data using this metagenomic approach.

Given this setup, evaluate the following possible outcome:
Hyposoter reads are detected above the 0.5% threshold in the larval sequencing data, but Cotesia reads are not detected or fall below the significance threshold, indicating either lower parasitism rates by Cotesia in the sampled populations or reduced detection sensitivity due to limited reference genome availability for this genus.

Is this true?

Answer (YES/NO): NO